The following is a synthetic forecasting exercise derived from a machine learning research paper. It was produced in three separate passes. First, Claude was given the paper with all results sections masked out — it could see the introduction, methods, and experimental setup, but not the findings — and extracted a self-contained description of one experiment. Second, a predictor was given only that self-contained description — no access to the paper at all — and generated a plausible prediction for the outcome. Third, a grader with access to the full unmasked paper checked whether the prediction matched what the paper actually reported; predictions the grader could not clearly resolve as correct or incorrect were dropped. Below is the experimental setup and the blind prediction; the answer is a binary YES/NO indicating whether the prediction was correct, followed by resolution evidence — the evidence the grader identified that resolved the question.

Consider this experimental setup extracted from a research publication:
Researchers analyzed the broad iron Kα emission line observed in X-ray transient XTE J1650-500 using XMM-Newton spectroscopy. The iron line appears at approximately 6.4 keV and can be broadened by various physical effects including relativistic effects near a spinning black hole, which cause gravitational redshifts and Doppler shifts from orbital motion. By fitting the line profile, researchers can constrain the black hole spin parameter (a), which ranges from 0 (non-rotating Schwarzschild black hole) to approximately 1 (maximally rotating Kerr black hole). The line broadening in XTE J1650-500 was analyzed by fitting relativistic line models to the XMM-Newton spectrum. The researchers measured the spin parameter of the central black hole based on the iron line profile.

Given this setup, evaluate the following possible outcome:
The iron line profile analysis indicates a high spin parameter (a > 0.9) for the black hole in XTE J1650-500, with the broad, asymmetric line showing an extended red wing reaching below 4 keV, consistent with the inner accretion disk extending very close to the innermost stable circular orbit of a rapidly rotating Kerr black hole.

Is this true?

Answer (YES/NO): YES